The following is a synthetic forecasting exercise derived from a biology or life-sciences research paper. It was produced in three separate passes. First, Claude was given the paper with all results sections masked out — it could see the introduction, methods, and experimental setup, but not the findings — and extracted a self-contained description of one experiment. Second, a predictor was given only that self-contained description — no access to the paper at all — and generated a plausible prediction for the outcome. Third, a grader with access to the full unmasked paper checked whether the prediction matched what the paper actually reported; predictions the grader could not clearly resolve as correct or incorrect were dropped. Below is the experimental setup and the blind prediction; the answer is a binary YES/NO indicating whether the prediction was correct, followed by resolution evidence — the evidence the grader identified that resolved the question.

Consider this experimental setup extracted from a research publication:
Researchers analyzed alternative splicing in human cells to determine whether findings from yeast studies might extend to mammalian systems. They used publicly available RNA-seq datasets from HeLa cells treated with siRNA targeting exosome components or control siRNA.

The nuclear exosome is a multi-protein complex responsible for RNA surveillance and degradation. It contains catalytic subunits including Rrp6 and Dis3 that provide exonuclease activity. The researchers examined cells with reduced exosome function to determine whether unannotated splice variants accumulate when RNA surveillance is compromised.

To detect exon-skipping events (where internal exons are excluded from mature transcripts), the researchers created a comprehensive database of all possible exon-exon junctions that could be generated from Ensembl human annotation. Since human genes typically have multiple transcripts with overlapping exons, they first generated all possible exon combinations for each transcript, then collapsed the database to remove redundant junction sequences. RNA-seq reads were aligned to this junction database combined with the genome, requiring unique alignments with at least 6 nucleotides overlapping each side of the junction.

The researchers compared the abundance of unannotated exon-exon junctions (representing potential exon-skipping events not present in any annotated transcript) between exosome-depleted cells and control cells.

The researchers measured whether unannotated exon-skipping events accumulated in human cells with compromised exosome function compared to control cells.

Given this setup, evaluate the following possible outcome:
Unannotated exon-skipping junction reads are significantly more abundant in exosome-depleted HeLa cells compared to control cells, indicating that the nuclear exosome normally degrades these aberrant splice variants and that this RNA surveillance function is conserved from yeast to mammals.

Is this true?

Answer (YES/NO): YES